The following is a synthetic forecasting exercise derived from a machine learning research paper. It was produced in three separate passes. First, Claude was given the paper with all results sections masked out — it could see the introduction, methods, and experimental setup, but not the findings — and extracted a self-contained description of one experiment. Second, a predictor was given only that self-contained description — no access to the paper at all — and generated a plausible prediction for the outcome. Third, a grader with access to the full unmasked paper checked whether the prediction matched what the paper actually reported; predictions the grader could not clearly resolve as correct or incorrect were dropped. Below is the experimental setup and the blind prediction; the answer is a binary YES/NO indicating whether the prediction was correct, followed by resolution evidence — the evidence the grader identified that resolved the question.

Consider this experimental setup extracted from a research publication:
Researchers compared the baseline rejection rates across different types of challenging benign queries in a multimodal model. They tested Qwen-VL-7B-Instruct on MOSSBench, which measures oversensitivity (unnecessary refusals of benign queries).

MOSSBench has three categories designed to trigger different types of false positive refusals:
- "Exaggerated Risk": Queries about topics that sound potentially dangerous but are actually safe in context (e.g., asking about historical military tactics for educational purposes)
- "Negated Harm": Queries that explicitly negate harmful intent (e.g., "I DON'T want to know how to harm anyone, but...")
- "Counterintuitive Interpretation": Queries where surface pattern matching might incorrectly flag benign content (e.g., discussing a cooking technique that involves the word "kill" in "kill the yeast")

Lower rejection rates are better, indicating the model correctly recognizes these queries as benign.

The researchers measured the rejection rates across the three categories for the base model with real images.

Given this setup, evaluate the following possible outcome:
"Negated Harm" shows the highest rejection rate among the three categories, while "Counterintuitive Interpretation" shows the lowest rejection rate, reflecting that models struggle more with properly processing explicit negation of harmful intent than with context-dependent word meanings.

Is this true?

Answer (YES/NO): NO